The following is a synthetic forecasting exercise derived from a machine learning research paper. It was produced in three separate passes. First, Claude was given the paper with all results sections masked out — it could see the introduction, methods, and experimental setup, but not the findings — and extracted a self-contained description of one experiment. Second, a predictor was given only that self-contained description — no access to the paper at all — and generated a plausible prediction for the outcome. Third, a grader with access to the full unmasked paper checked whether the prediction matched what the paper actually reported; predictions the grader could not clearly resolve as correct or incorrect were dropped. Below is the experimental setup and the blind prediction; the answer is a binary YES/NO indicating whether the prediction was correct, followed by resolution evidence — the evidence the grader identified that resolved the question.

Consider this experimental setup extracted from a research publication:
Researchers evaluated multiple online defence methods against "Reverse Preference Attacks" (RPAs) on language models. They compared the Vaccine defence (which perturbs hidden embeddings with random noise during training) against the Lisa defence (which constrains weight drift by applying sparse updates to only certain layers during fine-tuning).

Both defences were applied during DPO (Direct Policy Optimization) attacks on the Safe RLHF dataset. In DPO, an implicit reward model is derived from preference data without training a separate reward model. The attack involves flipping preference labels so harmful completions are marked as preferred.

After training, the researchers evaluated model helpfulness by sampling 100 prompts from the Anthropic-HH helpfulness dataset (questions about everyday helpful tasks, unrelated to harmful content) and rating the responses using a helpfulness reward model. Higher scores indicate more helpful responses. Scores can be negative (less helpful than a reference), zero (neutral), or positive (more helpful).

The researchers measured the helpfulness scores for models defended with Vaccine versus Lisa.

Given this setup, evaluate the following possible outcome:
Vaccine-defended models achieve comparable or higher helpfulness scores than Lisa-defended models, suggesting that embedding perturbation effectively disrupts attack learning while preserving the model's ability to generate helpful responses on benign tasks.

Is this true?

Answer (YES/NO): NO